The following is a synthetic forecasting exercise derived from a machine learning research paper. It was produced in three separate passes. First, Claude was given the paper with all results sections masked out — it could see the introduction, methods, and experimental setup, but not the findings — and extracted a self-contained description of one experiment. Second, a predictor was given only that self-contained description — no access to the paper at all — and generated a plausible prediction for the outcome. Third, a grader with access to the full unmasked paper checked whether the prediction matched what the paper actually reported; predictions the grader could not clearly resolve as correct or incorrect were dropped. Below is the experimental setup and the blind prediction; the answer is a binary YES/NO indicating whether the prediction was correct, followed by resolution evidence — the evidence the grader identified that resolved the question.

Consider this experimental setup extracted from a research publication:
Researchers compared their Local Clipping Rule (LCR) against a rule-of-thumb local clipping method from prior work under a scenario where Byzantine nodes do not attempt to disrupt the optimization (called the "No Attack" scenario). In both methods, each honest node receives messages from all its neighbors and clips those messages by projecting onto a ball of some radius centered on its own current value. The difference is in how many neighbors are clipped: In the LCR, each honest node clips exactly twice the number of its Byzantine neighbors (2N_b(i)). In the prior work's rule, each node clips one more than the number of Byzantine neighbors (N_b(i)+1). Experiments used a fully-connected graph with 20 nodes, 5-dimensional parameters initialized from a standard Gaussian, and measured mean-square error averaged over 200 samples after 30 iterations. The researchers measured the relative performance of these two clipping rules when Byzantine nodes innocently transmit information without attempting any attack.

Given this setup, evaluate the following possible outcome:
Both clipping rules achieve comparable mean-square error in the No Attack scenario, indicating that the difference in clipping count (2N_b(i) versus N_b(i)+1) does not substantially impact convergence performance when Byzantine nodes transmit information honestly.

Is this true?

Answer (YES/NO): NO